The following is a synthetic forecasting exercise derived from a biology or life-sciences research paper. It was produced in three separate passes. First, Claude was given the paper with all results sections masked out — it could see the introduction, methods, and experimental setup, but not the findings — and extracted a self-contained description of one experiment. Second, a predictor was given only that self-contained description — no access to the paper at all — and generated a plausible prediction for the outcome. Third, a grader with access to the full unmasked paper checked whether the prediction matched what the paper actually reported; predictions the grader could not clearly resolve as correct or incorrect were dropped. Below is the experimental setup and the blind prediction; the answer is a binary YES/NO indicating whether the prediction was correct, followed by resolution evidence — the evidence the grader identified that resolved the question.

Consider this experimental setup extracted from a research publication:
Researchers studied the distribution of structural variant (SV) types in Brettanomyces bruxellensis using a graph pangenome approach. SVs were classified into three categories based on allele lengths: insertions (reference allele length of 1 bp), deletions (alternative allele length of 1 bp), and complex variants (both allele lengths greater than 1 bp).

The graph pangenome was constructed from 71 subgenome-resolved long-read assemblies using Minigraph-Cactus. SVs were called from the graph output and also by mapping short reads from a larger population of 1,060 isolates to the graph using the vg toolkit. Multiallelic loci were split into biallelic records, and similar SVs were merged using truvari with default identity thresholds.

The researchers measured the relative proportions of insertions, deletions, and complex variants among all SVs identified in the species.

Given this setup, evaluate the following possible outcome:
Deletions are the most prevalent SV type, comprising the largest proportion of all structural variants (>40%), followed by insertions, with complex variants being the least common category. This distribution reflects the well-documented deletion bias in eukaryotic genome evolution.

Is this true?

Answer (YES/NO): NO